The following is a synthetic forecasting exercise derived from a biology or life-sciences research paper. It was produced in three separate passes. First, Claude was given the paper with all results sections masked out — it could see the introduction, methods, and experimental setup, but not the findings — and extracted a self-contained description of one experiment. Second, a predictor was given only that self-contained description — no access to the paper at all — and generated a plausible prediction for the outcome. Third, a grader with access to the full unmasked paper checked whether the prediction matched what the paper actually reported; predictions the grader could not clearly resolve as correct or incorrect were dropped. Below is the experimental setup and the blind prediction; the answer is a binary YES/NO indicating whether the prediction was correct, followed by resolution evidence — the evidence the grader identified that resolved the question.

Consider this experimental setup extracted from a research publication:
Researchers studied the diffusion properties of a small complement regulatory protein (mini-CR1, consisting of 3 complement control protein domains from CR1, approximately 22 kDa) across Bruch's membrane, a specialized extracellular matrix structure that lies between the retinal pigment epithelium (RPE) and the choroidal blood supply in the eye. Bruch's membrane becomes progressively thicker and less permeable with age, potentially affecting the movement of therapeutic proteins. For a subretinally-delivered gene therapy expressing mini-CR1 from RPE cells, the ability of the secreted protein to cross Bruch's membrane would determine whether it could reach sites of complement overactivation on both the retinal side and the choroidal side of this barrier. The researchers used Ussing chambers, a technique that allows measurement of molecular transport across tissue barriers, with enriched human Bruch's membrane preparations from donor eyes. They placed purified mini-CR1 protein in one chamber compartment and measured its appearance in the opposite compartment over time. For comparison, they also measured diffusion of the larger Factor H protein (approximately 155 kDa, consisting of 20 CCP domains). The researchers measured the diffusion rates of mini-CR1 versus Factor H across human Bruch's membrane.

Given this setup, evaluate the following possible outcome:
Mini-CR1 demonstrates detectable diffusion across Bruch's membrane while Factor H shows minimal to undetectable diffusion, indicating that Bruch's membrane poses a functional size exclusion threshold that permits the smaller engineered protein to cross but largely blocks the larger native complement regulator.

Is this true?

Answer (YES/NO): YES